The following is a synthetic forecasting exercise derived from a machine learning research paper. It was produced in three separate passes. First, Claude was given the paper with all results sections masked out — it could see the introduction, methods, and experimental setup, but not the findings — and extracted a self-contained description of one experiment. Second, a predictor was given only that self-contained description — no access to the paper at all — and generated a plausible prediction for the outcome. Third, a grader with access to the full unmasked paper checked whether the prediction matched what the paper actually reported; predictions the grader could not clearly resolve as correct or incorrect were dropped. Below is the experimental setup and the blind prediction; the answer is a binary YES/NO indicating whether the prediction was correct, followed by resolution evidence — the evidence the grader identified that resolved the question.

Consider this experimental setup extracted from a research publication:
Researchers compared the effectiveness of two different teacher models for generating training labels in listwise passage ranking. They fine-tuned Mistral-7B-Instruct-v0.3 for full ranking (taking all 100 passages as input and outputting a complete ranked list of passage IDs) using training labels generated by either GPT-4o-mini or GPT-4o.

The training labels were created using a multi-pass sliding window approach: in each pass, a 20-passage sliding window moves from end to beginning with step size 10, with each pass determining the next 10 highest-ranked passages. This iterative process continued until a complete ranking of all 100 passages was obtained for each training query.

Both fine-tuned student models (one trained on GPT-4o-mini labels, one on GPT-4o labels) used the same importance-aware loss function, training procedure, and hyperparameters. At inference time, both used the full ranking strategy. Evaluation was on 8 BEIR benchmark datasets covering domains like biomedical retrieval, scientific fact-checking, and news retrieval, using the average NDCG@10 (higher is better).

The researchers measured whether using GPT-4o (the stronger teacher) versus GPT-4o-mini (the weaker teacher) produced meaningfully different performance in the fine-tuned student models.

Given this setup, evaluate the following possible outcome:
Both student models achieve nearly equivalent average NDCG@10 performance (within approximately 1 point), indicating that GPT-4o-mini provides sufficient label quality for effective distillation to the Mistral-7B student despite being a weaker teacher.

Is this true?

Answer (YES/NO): YES